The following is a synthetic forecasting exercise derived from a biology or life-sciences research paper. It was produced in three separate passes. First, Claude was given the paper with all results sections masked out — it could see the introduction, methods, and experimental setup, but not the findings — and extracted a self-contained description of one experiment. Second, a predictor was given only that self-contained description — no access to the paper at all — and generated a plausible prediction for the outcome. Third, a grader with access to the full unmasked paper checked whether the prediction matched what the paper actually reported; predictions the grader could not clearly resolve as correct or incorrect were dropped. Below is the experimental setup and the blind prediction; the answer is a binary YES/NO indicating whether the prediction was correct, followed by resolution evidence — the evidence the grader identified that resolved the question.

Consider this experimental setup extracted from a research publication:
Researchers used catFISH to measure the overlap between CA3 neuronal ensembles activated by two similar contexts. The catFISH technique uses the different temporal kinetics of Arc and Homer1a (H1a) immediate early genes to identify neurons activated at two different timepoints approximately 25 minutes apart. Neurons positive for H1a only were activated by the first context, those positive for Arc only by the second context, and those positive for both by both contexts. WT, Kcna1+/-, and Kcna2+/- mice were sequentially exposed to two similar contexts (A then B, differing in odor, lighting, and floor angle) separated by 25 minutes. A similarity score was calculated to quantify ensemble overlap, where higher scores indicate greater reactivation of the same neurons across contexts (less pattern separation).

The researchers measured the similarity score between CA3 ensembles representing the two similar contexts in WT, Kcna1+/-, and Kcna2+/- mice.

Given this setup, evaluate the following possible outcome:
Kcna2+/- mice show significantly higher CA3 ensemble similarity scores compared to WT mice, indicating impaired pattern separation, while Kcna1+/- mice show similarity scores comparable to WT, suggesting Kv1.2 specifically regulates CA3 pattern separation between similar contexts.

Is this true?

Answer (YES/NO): YES